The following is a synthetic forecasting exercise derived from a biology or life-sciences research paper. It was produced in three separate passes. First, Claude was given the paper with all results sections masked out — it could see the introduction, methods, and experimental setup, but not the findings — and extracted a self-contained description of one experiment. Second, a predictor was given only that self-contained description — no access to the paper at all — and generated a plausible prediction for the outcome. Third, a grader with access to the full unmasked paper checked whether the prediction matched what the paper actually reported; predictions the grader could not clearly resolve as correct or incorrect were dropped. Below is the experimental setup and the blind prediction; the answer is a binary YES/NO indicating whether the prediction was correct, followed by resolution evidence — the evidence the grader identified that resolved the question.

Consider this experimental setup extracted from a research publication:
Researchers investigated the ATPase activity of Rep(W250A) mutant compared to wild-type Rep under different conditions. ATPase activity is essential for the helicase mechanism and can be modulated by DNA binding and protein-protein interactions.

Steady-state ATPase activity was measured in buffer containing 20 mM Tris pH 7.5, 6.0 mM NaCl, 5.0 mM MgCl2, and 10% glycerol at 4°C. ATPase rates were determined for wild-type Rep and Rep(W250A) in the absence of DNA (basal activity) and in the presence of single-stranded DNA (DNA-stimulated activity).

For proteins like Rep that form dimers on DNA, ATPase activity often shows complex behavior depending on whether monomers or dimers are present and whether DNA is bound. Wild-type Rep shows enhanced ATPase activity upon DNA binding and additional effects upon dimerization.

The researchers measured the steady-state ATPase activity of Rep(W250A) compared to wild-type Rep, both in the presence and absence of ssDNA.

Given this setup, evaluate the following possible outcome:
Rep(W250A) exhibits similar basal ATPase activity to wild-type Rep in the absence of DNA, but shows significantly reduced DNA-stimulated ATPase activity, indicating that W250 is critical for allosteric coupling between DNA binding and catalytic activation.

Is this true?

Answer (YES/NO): NO